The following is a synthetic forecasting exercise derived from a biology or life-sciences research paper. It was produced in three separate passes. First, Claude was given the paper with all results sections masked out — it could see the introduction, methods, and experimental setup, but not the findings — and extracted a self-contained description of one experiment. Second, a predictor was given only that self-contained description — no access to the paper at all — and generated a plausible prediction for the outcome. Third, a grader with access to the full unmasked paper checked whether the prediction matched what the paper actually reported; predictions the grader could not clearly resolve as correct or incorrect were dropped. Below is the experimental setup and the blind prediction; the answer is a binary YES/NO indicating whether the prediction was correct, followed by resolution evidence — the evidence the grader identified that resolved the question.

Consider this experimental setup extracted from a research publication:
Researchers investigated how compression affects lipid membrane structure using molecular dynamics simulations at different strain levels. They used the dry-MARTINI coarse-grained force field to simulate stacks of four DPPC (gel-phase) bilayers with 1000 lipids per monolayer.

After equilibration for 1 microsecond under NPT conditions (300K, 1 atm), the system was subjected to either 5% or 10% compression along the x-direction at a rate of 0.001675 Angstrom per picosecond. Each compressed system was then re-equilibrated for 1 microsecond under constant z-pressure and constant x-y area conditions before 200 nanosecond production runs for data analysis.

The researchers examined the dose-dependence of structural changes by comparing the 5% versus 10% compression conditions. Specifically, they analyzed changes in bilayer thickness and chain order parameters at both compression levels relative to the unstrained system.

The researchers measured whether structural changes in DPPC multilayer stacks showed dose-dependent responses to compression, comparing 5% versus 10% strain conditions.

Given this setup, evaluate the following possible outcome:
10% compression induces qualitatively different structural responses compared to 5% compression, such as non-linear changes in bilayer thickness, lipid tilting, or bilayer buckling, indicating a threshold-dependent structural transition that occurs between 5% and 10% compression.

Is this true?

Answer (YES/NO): NO